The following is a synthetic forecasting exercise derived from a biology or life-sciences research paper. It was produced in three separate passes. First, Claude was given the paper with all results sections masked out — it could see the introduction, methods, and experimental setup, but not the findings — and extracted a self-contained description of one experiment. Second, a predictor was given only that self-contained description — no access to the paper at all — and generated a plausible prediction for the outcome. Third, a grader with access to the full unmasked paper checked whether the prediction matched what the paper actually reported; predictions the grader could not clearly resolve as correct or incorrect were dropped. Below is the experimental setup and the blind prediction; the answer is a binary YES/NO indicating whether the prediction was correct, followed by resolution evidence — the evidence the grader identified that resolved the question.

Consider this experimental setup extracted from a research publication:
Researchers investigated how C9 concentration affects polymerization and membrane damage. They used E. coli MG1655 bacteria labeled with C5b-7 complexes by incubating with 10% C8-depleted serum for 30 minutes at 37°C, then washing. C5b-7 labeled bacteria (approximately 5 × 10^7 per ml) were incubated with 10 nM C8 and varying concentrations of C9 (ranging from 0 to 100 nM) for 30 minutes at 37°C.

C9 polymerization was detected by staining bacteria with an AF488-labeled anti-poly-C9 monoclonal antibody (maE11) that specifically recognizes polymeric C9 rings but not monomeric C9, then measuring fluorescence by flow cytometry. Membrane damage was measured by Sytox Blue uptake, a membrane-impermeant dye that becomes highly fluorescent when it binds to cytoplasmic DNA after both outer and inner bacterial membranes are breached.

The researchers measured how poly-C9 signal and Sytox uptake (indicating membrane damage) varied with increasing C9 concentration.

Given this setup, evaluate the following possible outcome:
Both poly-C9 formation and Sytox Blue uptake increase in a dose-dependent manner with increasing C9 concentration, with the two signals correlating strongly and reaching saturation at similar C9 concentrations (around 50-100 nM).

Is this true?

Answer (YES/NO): NO